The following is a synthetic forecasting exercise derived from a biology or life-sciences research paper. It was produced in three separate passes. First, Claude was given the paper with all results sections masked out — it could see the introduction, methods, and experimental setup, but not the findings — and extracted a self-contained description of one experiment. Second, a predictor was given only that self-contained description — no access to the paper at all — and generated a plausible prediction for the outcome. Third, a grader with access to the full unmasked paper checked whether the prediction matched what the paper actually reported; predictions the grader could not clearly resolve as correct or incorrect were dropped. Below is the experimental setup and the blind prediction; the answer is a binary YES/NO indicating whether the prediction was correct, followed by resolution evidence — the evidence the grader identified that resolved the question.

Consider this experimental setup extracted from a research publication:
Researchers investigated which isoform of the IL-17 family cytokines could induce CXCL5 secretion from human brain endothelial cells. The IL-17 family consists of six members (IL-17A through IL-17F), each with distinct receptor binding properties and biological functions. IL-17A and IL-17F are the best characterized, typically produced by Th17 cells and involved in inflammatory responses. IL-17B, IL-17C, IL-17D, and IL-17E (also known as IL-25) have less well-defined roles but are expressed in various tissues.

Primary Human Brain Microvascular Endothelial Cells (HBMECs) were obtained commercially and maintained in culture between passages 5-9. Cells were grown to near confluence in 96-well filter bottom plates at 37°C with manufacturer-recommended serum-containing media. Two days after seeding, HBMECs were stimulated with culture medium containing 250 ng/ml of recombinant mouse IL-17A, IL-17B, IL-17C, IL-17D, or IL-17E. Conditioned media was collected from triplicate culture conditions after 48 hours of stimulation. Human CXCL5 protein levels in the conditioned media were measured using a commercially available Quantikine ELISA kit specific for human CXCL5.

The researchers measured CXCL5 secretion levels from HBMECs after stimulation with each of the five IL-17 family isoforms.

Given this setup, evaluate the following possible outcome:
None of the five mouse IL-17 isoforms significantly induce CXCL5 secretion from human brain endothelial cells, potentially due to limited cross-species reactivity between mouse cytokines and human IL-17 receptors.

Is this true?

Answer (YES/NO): NO